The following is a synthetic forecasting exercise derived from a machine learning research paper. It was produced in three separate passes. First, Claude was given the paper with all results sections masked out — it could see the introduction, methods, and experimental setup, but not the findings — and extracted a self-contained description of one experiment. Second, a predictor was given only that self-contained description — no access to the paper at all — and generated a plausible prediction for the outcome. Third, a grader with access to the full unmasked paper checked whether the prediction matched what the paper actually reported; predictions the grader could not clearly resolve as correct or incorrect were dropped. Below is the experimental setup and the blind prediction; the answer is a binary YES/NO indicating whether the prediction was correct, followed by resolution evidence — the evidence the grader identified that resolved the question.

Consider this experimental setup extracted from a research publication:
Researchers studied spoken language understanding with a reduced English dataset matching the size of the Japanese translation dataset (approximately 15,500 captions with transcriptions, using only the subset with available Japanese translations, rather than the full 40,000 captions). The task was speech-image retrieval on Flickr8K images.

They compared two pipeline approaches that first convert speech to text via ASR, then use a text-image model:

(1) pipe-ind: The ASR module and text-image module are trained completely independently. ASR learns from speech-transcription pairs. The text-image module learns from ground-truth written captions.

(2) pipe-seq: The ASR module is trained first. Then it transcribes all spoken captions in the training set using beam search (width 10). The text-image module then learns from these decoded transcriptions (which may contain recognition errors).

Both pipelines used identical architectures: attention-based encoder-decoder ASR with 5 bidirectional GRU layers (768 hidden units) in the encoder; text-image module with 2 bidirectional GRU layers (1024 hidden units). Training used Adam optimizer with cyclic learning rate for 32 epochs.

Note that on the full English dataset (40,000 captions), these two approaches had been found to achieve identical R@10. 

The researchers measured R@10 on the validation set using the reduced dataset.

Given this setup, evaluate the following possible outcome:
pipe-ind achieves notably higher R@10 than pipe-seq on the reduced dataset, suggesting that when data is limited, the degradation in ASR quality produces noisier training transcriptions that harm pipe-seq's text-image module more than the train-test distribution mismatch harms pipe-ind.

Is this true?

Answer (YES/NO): NO